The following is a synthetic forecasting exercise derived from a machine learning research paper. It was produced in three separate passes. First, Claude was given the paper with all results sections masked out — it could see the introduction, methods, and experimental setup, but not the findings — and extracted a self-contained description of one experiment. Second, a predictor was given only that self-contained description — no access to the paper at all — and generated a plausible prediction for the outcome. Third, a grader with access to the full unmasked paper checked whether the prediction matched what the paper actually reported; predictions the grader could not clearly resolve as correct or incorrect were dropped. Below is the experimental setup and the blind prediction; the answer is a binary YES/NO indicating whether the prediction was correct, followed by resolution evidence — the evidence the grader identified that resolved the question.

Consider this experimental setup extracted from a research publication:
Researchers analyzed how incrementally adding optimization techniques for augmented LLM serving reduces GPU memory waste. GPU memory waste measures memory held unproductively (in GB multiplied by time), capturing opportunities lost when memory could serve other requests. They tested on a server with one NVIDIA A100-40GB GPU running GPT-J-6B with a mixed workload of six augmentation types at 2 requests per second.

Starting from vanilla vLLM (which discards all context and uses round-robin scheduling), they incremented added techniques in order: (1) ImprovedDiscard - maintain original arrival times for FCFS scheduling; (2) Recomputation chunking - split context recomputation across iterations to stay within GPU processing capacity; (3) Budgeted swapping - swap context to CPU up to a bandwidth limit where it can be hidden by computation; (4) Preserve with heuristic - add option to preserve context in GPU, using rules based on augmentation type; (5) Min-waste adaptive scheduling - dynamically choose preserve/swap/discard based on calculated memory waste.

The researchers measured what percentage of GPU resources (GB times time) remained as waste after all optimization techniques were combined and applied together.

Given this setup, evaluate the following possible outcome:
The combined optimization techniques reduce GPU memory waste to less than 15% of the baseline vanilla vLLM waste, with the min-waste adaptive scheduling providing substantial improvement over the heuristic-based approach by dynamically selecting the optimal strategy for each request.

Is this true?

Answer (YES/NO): YES